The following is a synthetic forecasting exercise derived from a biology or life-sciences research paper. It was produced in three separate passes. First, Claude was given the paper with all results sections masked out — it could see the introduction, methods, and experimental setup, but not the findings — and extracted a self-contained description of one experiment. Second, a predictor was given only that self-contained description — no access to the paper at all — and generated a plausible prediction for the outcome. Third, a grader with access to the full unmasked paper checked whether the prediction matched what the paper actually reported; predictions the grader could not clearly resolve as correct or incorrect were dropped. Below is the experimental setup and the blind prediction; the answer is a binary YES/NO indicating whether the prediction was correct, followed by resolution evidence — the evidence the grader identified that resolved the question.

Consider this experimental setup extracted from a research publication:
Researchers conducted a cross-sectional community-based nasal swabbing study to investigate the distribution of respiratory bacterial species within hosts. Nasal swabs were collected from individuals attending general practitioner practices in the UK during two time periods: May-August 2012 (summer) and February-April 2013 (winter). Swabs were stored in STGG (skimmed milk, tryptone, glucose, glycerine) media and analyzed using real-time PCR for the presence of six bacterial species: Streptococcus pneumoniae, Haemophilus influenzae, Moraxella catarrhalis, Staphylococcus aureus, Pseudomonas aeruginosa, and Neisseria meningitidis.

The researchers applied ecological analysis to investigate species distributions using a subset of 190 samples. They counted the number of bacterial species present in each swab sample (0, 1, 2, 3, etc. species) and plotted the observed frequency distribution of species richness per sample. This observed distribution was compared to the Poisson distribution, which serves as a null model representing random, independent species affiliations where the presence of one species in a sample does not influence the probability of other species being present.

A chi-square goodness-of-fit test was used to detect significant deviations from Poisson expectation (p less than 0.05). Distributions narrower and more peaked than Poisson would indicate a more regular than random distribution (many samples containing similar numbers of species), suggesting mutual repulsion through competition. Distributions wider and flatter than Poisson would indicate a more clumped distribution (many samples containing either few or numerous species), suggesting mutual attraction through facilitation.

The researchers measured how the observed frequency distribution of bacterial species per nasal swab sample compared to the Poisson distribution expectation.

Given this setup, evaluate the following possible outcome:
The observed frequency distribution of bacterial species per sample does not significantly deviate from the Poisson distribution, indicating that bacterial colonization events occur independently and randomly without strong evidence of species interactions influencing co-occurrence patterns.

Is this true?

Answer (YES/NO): NO